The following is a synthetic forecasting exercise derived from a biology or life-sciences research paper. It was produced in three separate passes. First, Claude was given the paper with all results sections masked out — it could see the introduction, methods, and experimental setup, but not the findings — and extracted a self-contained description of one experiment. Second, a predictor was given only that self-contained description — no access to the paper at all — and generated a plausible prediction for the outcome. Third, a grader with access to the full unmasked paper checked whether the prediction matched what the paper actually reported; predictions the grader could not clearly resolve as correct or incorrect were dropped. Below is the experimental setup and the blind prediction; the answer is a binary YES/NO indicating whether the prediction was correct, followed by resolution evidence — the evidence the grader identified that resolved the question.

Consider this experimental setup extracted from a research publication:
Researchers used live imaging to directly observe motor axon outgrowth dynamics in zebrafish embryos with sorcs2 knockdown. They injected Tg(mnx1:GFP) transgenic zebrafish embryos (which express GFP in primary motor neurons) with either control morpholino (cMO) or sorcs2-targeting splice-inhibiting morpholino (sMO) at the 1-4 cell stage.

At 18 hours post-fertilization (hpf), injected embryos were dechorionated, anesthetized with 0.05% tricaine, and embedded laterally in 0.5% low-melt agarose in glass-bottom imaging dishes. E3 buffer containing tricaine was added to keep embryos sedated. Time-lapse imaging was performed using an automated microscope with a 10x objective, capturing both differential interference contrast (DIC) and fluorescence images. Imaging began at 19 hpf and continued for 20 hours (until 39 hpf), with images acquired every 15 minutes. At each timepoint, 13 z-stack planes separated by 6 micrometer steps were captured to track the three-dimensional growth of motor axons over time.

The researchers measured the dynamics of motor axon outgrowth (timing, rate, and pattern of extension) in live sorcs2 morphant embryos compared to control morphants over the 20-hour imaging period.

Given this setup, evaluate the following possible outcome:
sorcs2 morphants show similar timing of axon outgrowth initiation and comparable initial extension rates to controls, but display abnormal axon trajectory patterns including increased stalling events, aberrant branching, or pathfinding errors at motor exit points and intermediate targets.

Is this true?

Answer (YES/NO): YES